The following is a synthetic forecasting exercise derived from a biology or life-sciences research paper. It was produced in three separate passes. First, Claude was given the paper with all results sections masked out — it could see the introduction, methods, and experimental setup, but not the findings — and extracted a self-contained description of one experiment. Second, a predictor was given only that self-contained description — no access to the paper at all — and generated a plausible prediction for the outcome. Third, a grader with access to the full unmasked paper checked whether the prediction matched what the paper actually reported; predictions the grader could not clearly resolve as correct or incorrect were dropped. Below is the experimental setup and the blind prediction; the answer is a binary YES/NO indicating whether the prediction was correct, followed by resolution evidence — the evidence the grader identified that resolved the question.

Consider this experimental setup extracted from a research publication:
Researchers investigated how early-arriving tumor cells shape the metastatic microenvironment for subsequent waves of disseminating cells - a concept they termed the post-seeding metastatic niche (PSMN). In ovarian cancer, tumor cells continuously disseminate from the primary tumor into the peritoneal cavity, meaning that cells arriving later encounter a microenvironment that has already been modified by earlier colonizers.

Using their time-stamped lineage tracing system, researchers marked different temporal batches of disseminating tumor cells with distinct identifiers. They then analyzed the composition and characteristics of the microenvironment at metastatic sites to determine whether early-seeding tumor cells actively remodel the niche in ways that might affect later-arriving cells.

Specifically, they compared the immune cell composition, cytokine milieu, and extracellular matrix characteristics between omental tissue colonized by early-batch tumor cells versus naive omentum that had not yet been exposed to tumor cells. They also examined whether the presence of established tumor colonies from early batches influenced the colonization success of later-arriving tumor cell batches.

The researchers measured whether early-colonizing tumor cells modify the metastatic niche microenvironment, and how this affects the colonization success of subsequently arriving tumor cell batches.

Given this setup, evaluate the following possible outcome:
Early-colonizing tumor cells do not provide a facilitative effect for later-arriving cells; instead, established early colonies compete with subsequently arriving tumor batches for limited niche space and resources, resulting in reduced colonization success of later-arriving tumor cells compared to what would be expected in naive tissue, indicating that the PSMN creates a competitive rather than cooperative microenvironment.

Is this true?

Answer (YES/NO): YES